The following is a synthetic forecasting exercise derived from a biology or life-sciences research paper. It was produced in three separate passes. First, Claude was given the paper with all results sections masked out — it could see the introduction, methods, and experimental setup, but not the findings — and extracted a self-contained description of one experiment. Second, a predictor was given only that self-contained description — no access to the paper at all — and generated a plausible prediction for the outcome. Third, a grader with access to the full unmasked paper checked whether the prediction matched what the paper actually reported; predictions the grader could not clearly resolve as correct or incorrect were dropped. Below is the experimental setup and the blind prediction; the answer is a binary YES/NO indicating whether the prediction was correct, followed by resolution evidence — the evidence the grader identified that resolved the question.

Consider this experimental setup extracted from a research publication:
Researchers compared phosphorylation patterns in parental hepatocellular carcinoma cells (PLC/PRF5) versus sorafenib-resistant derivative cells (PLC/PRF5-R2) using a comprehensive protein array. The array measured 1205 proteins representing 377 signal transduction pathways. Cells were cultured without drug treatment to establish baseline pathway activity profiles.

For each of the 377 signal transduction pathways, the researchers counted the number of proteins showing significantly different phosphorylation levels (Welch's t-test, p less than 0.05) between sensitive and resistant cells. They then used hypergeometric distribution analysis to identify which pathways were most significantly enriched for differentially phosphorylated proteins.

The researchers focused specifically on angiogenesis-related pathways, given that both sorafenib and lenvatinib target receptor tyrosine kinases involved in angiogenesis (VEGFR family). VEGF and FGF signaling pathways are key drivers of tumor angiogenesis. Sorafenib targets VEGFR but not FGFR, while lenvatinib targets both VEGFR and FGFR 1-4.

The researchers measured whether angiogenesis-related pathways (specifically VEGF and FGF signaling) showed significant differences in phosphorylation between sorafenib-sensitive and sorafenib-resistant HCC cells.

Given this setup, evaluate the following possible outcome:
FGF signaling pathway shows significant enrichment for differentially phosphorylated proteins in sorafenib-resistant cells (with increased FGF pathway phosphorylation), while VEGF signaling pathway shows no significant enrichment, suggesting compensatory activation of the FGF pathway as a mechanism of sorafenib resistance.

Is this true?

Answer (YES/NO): NO